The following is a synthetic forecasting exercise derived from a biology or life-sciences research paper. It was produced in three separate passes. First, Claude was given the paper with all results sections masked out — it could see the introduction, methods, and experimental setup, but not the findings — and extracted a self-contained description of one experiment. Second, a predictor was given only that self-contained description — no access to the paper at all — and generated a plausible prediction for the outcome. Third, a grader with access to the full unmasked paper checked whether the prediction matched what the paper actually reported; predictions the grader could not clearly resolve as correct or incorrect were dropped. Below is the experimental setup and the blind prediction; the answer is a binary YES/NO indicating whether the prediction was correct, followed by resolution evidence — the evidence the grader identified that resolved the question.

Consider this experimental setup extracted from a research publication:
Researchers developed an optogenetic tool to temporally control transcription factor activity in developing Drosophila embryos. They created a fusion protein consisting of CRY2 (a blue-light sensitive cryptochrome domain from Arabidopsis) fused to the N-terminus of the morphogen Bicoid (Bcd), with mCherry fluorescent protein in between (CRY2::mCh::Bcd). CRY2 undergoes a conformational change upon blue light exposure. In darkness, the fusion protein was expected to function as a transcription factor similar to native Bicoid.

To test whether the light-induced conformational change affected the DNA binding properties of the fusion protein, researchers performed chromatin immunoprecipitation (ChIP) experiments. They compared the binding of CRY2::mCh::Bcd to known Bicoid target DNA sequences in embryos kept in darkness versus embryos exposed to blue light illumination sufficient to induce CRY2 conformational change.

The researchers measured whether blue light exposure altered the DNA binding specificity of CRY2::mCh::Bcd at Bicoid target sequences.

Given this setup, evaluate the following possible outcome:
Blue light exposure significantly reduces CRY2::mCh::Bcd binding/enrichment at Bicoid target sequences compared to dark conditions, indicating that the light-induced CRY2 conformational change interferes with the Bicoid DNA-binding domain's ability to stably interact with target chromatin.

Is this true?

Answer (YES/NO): NO